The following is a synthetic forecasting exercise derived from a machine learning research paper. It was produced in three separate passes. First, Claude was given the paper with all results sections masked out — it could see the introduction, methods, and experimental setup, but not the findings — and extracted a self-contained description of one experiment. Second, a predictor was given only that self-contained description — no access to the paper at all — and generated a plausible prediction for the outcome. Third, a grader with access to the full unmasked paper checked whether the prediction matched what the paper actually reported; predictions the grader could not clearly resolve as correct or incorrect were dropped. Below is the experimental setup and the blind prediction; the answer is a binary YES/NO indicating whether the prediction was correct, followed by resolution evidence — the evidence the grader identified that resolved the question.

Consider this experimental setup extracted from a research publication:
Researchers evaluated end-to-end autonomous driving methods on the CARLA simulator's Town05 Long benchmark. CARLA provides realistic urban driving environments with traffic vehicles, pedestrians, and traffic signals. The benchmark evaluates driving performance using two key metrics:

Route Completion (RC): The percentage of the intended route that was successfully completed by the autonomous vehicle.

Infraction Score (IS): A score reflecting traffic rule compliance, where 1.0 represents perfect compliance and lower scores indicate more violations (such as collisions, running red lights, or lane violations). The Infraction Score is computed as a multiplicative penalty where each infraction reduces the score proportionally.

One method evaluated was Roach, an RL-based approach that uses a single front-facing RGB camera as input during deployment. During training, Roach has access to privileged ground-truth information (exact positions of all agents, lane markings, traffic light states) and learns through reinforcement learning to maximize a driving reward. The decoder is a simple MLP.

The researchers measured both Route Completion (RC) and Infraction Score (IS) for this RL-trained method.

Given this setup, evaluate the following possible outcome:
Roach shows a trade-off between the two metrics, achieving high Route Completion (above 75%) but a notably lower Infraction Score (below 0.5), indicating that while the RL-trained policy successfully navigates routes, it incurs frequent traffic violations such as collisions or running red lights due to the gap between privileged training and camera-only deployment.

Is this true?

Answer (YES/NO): YES